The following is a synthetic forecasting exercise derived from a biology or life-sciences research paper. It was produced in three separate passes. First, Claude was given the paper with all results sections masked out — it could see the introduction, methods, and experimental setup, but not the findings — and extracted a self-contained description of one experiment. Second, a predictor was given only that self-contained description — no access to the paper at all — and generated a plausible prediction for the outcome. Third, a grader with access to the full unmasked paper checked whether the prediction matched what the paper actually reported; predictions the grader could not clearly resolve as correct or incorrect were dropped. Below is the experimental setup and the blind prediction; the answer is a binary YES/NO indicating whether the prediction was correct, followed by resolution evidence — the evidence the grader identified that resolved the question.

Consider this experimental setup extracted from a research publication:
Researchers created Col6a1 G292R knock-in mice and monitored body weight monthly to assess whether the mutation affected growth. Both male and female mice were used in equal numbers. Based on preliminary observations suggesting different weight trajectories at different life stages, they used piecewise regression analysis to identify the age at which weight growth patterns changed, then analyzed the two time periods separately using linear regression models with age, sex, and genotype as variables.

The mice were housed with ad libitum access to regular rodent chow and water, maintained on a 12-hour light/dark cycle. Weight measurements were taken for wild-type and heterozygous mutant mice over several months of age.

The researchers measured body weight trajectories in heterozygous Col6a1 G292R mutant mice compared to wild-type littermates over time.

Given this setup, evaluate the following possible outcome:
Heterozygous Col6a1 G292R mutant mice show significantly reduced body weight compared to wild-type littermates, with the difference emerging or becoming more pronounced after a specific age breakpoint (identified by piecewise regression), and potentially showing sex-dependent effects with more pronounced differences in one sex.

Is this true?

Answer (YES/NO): NO